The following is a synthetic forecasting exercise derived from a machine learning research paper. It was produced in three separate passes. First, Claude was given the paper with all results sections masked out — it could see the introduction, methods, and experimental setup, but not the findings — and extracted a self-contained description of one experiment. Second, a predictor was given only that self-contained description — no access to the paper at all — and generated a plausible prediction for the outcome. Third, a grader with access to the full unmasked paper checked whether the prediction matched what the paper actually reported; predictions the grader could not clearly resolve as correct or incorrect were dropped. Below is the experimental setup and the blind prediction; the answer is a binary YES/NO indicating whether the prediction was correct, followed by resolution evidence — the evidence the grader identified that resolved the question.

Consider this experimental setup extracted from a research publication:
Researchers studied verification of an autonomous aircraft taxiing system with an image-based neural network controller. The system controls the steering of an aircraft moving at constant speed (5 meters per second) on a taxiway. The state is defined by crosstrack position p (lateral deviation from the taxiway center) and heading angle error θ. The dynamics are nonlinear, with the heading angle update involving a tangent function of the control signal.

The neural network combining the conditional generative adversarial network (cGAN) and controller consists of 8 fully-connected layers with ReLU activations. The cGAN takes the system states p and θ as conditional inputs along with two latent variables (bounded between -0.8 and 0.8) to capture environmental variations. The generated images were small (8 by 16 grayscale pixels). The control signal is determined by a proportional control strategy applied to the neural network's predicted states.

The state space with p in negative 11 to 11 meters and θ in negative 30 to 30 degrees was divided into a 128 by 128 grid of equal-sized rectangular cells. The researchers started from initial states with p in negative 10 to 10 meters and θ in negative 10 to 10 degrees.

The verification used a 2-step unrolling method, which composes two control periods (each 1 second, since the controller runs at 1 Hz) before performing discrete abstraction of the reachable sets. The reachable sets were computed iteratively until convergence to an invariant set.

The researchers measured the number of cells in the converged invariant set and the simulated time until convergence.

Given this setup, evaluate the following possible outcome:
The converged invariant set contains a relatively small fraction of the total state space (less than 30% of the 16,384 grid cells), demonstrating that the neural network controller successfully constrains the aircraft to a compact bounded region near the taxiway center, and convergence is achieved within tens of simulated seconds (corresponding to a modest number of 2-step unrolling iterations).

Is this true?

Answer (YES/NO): YES